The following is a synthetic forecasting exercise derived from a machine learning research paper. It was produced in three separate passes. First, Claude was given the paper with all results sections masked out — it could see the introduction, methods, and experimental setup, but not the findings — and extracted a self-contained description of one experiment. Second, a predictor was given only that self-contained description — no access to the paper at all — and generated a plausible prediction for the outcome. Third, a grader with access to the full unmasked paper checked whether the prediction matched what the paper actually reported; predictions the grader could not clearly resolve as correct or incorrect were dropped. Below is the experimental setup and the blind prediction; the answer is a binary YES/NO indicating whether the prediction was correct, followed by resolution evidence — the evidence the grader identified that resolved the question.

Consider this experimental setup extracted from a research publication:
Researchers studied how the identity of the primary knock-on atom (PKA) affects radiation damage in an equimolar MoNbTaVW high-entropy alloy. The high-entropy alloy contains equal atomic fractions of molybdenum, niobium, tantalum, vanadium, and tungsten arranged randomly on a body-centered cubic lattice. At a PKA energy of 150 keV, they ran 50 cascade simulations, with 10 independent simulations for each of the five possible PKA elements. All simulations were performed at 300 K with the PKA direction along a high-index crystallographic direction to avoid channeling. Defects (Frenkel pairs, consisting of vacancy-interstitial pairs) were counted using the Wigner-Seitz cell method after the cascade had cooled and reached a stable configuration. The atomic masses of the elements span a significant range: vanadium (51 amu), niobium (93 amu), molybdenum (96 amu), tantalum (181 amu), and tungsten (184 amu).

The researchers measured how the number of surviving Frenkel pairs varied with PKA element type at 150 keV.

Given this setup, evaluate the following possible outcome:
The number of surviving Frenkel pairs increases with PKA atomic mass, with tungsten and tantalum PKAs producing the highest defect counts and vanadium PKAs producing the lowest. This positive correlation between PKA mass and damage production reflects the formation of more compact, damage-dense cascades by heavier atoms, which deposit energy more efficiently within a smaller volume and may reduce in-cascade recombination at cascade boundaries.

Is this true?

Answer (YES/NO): NO